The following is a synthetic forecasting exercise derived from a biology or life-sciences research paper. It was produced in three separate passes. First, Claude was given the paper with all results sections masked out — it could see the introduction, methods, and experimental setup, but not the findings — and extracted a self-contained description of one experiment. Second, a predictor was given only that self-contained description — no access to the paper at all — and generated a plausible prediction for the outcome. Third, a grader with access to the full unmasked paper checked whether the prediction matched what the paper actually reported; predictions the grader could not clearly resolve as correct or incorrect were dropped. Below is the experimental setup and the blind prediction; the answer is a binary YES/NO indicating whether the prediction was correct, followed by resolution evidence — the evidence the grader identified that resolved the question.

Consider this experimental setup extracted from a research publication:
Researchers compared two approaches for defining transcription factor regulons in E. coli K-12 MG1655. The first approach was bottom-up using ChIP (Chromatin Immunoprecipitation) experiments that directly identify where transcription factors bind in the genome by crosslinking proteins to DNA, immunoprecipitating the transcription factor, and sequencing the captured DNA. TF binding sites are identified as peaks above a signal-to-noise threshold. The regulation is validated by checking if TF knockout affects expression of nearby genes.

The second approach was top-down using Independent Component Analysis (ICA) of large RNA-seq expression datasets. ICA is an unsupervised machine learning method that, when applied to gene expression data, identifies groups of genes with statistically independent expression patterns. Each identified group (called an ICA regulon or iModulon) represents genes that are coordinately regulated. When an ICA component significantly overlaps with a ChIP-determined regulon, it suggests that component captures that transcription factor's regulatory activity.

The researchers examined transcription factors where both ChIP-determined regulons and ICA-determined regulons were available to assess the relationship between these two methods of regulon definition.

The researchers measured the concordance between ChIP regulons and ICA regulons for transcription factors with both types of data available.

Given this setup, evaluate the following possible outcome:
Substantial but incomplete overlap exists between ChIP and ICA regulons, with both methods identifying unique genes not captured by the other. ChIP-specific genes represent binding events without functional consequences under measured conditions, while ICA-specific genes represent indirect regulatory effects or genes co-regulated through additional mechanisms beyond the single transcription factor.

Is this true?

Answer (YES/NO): NO